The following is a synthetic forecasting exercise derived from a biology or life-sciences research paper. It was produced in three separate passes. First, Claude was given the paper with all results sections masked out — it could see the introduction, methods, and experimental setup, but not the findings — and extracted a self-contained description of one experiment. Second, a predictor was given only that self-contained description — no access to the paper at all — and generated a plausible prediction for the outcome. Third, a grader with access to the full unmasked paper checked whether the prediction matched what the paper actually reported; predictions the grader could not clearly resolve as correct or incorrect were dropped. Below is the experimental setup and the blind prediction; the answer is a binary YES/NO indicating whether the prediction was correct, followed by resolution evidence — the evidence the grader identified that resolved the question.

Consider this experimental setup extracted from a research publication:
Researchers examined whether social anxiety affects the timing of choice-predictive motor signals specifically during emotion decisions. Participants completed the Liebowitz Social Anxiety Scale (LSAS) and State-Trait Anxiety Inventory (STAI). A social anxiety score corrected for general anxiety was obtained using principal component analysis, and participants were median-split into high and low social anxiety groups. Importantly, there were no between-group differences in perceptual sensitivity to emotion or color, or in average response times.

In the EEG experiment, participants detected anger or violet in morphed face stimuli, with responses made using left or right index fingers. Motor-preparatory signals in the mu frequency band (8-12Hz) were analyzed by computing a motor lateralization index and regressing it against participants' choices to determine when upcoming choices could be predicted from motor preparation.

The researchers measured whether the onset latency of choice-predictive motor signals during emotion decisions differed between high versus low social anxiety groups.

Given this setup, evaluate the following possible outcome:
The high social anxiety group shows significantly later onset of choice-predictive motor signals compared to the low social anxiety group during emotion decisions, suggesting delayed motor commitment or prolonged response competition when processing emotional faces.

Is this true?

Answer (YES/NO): NO